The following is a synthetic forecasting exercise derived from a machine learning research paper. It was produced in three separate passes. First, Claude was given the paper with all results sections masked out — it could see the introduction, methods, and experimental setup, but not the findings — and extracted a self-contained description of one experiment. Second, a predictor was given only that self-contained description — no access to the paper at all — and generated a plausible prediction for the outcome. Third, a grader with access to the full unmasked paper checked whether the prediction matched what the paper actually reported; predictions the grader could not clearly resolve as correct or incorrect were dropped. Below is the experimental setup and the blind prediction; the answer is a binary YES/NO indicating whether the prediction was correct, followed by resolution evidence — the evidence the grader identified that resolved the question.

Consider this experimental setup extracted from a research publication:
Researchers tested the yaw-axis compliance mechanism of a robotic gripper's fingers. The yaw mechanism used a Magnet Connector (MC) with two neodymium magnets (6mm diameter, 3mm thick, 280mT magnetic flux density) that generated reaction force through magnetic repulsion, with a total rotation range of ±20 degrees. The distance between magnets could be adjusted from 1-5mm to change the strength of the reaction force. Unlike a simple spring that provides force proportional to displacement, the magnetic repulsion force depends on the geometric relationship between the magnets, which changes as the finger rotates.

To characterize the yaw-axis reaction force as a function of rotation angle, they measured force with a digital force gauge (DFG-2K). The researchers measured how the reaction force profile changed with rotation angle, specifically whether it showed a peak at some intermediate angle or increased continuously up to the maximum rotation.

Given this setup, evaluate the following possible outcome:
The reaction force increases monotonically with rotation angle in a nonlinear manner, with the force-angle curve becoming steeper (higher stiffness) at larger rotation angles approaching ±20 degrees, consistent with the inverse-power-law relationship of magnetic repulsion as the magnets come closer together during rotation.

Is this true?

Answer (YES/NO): NO